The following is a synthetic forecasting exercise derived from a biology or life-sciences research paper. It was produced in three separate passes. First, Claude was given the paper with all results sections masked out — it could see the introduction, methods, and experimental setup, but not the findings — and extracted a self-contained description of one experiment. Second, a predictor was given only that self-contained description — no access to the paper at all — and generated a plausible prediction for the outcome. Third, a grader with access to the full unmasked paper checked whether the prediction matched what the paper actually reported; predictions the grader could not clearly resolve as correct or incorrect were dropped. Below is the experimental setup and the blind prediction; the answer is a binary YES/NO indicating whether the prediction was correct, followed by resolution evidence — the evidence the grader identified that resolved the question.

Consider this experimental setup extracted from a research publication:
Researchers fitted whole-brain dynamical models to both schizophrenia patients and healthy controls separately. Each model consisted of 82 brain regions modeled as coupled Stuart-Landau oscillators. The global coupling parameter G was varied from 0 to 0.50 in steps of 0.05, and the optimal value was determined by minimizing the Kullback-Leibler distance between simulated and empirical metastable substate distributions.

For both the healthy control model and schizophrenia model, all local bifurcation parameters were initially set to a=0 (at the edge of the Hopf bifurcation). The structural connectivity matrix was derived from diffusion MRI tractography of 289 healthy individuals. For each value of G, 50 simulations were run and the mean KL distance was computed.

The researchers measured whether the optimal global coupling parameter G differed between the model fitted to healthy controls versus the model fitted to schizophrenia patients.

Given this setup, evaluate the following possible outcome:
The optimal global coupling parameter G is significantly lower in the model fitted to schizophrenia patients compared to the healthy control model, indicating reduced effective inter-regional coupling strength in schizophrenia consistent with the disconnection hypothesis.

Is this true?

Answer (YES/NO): NO